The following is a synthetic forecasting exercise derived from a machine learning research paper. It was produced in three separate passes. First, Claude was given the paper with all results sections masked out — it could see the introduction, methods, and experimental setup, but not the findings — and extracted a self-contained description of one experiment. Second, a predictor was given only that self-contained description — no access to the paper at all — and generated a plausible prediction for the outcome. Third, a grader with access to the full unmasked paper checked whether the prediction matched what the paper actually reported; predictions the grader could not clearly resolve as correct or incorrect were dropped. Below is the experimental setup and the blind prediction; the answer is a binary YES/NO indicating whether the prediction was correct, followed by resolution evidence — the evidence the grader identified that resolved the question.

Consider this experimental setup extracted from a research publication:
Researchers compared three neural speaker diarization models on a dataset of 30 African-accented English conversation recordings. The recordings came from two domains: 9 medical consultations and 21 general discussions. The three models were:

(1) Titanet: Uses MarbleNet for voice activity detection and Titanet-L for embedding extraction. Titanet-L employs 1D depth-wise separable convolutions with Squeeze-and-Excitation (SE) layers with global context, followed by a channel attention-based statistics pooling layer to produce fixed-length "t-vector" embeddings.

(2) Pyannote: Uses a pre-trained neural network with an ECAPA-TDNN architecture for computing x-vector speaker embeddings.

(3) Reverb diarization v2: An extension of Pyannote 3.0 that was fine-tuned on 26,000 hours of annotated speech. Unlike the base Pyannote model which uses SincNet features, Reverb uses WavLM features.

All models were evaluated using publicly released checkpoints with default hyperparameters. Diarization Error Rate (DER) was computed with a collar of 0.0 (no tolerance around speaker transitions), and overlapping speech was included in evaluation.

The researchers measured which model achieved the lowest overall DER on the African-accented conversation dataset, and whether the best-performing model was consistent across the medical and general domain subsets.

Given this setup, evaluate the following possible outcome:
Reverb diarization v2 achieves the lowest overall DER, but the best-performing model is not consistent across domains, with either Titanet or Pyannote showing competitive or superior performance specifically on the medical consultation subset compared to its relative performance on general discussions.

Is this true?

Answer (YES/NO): NO